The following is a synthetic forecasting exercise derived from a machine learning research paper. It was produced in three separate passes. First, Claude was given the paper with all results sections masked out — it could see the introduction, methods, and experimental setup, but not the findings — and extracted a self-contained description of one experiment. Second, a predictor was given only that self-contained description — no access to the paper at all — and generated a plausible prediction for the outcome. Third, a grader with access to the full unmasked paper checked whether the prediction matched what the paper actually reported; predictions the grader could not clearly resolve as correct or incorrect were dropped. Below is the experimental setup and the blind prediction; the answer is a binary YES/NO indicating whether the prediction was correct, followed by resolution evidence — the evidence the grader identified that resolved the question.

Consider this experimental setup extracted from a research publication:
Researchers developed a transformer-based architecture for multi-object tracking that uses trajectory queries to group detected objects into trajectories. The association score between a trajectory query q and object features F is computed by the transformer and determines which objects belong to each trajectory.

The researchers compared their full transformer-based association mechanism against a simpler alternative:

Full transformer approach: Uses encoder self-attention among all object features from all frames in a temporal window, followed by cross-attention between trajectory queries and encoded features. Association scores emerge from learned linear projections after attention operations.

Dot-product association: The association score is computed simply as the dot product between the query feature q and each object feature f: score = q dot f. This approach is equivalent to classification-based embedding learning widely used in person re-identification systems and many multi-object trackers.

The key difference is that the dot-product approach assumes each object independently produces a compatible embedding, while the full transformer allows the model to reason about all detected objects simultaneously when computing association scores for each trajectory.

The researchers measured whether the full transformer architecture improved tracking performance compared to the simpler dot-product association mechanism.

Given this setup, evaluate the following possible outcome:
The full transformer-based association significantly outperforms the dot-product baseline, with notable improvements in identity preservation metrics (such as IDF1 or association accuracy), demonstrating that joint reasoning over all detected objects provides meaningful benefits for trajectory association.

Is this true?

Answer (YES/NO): YES